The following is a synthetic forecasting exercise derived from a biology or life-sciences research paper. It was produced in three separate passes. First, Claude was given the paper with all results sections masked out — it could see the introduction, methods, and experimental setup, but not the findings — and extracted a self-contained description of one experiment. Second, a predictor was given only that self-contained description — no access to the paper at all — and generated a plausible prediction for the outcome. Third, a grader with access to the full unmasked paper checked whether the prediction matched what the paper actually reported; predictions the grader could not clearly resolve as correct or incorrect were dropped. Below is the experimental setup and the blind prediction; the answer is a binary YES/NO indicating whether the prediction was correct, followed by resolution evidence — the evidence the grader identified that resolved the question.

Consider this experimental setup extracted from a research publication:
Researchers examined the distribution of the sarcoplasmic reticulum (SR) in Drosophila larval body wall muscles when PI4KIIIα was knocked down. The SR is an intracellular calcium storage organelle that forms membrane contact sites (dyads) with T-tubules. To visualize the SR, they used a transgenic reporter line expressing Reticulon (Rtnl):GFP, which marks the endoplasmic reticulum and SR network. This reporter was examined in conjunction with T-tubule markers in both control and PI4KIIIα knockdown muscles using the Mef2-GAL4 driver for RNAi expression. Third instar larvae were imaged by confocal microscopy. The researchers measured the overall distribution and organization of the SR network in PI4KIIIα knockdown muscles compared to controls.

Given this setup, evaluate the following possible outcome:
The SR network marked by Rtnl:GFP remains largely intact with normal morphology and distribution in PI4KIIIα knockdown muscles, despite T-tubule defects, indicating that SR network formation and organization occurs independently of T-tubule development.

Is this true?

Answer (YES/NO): YES